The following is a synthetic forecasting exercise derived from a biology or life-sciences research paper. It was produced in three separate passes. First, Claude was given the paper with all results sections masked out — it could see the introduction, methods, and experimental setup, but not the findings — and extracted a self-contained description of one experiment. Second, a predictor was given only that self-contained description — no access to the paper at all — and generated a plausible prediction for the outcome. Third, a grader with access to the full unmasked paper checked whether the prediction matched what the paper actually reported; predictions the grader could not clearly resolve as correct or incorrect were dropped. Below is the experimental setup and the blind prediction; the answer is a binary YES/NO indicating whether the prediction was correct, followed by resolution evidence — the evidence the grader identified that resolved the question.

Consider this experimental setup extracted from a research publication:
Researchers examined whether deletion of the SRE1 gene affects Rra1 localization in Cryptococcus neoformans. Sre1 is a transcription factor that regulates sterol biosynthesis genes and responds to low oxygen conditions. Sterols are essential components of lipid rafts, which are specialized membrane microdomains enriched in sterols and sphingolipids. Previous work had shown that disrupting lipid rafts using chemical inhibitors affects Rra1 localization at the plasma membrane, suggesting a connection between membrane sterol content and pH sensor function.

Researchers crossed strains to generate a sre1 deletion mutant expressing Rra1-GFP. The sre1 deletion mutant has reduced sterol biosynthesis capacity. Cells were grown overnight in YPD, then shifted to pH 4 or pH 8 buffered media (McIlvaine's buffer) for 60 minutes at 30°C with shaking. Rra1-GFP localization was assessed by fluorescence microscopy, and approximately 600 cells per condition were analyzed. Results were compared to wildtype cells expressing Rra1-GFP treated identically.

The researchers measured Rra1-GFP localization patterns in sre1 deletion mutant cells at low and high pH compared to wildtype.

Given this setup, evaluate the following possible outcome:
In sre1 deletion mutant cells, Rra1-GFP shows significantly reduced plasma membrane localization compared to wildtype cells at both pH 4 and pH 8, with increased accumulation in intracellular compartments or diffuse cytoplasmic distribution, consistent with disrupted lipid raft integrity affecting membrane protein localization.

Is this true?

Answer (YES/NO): NO